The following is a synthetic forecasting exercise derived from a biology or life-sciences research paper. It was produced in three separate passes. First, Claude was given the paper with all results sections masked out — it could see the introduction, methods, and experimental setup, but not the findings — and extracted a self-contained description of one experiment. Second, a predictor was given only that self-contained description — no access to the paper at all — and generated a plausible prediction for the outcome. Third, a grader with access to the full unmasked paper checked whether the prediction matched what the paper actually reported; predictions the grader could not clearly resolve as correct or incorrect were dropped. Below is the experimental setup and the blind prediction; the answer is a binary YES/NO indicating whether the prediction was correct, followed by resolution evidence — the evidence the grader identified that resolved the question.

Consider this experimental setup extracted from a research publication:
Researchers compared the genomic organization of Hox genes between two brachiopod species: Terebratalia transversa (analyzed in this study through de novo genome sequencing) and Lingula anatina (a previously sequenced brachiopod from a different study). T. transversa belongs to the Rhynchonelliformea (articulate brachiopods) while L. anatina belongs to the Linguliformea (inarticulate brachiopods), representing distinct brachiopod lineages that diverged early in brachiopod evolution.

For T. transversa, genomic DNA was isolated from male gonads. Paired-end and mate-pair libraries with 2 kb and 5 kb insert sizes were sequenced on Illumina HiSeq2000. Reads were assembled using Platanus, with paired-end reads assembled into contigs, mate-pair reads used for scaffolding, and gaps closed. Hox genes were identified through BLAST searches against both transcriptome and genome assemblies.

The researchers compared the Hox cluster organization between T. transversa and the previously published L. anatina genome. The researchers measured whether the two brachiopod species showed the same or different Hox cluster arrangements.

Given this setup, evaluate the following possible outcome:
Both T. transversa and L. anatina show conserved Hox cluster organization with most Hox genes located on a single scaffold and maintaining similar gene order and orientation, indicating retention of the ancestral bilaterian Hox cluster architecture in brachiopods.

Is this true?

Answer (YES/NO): NO